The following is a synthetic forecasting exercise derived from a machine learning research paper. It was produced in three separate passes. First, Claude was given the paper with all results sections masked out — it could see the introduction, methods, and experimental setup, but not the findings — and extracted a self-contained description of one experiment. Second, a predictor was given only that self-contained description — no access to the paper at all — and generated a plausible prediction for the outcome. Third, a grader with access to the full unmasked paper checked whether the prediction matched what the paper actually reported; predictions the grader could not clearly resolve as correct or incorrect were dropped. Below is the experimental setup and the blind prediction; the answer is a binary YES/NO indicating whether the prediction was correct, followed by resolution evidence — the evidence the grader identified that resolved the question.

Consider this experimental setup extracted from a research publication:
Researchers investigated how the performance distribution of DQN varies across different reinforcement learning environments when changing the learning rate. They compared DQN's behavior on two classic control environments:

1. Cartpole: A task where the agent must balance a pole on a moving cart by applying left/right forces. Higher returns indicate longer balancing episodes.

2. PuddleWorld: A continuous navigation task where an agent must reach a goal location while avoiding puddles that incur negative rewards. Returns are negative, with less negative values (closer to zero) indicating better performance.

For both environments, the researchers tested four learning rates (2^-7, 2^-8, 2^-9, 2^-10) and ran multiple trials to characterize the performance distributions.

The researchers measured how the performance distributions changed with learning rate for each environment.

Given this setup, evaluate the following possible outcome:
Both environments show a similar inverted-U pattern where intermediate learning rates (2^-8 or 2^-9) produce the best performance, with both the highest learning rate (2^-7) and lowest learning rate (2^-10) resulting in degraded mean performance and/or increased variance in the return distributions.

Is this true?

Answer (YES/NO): NO